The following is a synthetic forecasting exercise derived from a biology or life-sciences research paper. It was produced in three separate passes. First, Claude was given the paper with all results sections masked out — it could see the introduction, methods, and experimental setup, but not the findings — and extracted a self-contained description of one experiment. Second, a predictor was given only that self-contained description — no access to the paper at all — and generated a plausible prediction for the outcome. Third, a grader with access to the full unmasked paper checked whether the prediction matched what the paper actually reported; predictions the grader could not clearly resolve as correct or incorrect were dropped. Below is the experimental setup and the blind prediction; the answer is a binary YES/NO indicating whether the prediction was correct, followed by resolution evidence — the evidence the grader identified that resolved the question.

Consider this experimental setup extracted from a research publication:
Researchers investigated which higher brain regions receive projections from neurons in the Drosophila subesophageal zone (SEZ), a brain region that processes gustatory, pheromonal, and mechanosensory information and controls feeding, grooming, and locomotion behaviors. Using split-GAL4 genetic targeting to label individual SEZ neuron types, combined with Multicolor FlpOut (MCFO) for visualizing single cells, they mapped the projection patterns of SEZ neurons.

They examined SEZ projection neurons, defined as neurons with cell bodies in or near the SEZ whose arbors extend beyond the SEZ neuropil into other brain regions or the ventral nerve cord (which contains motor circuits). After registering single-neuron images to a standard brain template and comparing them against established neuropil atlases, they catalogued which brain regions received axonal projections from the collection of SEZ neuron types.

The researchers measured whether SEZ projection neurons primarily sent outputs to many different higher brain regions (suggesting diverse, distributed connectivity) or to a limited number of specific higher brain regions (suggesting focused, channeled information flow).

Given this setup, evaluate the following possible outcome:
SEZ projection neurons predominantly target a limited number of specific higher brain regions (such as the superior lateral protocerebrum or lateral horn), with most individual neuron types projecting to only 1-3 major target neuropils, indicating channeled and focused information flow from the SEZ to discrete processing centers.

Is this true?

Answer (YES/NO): YES